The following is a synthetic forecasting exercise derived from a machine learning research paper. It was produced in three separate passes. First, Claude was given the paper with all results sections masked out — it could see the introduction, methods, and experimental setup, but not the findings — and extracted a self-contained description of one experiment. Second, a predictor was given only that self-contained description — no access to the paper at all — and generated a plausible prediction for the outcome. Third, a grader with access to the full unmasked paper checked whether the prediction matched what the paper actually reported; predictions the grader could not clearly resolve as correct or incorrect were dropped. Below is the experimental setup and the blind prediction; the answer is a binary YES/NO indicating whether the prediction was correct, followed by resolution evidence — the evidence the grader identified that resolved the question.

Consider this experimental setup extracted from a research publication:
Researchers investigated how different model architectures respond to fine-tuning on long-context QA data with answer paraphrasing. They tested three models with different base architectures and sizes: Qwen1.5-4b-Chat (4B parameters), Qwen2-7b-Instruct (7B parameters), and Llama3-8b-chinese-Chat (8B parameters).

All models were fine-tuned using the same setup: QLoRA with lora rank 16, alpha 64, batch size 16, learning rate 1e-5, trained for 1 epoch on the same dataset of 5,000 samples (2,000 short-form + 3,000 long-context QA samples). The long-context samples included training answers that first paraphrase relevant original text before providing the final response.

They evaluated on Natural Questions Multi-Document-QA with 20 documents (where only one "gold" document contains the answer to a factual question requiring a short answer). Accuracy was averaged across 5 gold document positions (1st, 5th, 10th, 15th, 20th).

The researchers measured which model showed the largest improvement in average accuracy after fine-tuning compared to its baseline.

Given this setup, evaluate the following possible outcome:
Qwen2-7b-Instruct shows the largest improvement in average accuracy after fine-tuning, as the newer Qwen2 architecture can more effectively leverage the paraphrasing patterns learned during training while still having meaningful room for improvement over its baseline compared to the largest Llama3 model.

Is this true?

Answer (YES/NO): NO